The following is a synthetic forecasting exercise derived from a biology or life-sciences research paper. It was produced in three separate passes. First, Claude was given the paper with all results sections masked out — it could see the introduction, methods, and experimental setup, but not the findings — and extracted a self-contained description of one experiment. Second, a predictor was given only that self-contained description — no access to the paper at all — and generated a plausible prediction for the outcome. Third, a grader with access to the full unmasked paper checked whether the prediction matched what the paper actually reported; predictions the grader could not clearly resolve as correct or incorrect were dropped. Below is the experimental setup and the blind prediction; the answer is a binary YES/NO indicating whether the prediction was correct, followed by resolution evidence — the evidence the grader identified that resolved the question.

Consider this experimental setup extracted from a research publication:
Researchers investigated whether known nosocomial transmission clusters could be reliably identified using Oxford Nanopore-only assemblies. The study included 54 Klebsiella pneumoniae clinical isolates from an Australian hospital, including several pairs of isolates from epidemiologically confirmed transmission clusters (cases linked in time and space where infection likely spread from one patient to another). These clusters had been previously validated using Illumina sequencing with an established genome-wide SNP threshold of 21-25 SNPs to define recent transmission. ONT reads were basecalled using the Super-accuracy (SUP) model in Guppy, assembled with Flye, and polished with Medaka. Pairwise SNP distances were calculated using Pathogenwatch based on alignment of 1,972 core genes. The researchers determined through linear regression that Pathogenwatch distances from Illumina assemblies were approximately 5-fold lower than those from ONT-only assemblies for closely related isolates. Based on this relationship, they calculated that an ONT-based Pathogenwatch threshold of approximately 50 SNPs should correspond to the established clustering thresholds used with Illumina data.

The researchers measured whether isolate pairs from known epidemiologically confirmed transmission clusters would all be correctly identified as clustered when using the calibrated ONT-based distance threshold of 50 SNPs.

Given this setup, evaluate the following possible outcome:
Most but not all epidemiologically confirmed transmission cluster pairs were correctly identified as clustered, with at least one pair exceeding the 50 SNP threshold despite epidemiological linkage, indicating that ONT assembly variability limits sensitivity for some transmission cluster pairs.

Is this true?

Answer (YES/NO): YES